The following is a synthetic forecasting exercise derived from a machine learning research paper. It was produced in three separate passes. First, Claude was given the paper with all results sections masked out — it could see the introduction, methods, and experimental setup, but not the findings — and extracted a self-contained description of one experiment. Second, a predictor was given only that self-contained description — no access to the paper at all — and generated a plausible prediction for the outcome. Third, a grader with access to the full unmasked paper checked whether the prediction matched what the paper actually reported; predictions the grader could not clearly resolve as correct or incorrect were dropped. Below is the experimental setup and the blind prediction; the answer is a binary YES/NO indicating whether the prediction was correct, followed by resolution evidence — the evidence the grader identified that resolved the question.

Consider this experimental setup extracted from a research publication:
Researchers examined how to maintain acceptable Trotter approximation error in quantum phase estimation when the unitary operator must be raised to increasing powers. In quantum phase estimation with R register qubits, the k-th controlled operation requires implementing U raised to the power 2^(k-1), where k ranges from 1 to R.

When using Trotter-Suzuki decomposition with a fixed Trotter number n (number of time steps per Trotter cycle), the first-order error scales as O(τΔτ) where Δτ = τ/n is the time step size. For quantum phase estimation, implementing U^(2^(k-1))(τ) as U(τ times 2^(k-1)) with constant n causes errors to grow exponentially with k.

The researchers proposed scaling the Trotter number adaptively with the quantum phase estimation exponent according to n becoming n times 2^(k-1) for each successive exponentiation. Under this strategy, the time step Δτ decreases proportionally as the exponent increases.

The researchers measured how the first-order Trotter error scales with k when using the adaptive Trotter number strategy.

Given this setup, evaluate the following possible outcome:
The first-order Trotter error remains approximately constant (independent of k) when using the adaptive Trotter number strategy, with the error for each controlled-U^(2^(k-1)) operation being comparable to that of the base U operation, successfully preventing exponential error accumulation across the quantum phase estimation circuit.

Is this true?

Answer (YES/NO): NO